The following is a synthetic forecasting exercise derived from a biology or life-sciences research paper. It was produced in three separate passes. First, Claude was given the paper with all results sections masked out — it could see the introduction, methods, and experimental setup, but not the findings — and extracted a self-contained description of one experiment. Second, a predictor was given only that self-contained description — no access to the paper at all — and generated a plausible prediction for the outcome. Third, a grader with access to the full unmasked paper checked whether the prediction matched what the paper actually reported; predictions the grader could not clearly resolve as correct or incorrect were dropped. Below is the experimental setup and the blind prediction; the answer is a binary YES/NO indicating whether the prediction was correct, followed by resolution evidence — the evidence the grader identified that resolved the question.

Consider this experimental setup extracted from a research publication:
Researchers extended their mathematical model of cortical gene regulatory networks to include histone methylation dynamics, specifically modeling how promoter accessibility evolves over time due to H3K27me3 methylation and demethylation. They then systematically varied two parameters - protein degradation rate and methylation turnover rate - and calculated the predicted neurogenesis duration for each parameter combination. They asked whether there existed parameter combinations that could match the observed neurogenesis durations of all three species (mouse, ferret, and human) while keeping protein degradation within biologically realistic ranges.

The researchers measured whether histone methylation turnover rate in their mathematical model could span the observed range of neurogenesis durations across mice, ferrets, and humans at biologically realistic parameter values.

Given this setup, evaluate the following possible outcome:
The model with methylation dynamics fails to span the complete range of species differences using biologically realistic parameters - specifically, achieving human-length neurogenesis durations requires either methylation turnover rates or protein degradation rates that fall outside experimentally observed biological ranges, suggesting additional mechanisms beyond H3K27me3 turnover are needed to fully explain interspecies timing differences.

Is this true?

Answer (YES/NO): NO